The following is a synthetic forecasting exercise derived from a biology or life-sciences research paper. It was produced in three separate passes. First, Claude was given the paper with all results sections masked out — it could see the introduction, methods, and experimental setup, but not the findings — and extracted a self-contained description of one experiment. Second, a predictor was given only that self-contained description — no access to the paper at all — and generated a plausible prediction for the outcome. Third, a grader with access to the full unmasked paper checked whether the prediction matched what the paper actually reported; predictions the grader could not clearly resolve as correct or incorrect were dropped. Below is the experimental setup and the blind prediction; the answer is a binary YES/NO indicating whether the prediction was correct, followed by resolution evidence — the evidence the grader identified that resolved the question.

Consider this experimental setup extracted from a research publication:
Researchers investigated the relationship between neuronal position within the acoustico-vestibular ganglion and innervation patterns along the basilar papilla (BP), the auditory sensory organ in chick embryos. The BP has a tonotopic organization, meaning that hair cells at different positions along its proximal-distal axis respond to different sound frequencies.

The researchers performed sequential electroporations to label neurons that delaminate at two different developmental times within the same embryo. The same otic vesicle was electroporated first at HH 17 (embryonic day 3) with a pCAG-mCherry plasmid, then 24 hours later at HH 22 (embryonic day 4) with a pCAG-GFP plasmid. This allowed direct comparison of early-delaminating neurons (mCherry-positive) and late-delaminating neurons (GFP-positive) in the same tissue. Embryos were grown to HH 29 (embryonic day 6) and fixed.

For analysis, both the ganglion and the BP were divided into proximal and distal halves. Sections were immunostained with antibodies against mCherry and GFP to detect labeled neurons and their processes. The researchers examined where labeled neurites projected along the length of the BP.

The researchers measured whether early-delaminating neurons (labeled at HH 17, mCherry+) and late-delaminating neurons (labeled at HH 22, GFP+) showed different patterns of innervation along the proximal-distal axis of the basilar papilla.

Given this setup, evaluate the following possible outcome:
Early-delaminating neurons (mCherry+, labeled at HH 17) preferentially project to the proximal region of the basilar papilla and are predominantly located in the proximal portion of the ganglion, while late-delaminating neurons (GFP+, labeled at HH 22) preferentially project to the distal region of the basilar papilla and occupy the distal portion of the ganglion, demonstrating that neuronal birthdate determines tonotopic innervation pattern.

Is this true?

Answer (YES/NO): YES